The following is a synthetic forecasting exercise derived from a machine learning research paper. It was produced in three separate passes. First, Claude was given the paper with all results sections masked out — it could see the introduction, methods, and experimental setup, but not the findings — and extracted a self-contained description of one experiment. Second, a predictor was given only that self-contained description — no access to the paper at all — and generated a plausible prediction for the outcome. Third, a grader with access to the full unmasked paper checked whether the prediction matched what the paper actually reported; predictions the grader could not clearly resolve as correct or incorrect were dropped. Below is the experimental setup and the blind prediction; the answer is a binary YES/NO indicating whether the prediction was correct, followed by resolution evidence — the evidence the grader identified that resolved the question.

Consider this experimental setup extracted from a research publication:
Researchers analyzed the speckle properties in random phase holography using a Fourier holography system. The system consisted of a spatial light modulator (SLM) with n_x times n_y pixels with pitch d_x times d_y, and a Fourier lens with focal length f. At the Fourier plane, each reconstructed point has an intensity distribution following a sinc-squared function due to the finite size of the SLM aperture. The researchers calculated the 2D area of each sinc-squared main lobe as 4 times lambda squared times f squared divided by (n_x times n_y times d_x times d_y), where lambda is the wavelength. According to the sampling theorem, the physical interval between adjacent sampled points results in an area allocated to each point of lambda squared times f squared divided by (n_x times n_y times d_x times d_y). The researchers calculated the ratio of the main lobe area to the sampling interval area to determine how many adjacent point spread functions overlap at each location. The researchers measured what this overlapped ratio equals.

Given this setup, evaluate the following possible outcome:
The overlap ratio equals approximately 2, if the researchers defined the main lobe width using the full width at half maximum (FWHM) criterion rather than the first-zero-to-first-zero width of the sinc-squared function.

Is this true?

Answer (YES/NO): NO